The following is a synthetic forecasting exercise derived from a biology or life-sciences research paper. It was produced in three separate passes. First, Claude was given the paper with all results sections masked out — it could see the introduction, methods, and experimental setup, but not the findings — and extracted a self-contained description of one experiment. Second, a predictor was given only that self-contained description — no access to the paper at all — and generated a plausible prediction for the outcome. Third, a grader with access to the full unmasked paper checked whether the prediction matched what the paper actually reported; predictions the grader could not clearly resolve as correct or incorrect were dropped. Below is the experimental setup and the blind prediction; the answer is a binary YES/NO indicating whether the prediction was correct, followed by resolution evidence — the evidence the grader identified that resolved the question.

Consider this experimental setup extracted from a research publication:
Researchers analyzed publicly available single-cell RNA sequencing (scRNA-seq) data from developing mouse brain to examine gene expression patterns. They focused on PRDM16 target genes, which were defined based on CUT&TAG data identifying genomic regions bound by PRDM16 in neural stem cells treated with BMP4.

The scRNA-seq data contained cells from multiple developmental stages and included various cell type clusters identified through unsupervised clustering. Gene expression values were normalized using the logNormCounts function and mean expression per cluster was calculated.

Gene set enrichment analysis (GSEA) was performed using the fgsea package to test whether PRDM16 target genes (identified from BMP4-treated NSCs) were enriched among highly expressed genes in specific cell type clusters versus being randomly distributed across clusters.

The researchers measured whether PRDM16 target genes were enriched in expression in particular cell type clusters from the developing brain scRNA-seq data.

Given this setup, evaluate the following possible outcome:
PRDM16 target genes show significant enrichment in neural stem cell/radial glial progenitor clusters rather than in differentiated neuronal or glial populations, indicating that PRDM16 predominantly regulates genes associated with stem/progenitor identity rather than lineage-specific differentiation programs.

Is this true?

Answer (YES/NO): NO